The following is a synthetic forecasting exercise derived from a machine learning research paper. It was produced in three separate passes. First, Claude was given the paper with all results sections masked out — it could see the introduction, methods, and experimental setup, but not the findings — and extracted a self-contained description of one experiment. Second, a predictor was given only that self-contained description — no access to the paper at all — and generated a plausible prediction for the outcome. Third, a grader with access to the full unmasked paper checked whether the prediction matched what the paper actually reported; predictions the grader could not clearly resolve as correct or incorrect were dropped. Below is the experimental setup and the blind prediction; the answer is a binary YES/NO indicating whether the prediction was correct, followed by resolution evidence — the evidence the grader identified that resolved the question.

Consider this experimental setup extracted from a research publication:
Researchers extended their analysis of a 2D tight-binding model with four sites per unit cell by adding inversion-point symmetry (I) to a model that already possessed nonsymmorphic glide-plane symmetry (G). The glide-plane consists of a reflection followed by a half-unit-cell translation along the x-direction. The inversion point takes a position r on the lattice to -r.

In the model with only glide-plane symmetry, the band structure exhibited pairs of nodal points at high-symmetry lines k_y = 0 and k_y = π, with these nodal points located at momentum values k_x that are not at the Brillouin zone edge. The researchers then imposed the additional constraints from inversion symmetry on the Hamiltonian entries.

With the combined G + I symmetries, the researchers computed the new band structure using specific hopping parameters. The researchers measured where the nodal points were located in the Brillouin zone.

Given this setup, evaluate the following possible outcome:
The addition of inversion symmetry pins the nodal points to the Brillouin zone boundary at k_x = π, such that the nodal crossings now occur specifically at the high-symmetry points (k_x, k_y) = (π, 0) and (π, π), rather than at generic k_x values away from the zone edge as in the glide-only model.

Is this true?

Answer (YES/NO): YES